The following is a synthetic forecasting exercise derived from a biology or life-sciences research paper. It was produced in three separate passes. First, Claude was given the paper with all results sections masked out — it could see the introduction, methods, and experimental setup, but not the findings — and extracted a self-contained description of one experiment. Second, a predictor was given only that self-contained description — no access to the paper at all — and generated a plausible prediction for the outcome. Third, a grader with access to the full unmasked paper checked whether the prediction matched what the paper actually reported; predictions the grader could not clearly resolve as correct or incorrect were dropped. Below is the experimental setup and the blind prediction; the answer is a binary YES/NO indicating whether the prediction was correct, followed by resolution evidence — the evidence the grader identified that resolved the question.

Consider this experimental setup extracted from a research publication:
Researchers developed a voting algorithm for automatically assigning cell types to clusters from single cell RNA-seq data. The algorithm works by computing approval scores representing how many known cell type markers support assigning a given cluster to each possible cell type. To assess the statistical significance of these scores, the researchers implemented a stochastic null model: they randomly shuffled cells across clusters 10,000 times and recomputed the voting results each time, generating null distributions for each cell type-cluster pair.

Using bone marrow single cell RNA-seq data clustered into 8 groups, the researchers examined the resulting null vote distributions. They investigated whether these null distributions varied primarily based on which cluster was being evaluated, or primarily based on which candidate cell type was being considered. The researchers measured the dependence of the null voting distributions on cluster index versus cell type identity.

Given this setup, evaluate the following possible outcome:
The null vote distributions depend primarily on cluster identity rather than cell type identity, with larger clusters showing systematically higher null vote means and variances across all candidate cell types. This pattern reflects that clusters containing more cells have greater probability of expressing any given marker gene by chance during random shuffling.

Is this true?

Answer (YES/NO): NO